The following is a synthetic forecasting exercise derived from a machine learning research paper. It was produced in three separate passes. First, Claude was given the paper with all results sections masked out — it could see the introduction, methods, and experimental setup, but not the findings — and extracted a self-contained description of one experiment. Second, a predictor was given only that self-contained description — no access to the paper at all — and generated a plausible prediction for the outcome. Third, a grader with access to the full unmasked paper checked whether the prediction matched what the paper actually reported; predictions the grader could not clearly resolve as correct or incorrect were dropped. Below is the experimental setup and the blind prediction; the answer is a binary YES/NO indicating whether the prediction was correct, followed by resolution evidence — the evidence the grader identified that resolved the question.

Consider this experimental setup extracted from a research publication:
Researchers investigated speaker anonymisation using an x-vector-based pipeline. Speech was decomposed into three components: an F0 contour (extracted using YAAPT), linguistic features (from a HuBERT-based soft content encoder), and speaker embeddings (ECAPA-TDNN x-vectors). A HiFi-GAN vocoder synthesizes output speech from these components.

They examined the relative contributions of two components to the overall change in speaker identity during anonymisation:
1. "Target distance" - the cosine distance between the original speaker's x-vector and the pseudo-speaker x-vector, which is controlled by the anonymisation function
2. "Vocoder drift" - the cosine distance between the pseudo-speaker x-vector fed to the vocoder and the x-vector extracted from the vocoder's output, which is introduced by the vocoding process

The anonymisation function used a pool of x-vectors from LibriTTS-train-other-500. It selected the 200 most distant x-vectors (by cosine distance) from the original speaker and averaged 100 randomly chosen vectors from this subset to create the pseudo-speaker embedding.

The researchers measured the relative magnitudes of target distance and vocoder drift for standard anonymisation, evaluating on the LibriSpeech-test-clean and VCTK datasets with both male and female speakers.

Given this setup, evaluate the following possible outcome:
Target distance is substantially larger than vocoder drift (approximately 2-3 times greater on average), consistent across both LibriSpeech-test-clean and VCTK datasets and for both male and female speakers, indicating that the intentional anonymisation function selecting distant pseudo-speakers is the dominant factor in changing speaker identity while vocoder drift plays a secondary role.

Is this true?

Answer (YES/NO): NO